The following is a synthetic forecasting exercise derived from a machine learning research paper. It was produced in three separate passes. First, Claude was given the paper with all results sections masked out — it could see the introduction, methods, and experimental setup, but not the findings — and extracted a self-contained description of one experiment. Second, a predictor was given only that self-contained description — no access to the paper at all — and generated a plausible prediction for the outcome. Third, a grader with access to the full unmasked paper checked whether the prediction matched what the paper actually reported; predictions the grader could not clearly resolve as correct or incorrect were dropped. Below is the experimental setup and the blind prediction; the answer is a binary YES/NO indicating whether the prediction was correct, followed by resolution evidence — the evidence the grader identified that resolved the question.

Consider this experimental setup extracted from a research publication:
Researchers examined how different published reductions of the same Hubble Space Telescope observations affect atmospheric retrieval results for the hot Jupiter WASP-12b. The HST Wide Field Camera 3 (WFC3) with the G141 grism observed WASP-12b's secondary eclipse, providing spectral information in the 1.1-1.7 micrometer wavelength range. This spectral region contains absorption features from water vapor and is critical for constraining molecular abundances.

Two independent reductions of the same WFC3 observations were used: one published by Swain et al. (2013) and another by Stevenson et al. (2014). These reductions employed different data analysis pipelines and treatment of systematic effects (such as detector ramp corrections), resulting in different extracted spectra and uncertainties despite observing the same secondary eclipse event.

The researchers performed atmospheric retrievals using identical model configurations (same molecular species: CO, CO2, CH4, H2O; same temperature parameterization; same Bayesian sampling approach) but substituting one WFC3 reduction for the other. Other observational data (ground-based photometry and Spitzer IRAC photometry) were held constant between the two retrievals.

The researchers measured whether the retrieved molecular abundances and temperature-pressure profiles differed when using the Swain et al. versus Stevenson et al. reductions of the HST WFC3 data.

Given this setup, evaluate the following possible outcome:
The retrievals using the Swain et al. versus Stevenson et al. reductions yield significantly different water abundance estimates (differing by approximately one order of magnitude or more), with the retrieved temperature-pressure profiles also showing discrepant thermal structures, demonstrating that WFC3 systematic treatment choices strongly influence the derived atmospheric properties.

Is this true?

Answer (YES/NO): YES